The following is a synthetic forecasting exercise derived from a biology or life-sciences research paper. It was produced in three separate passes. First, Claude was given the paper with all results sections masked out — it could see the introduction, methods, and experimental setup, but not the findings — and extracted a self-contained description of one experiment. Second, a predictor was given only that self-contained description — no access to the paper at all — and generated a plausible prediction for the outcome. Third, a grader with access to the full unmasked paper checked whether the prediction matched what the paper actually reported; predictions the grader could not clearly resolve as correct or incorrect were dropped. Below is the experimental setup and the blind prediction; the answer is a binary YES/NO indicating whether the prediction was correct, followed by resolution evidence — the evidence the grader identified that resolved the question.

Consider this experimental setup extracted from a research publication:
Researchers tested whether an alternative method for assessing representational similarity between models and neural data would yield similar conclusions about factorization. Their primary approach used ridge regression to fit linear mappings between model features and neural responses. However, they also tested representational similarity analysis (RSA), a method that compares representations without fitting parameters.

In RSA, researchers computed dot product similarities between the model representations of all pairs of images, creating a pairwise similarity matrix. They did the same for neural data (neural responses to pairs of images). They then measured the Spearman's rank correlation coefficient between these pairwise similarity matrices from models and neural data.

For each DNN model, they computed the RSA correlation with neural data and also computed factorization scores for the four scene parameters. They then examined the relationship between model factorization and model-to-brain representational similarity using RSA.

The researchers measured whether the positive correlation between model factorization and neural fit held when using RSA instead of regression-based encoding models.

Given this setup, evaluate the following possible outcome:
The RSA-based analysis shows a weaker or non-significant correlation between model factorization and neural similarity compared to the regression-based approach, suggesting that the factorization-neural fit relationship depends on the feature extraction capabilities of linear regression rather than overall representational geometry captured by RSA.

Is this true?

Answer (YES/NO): NO